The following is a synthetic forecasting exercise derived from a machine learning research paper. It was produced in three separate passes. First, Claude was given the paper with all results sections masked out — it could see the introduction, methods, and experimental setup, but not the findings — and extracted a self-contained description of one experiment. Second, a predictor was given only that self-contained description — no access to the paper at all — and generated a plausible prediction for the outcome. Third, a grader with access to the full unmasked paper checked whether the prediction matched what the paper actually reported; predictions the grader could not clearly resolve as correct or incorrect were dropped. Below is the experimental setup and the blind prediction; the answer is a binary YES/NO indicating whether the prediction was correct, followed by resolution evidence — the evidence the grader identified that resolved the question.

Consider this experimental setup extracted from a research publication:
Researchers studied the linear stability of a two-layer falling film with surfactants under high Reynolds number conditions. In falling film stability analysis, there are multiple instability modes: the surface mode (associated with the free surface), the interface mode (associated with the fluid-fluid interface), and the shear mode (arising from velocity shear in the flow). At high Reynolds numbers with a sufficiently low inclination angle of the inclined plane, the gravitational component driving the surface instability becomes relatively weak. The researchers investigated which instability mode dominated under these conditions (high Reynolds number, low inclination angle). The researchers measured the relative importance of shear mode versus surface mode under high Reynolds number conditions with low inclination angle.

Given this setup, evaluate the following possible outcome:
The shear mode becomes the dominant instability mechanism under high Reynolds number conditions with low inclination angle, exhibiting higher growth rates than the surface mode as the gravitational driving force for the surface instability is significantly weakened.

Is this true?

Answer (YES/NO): YES